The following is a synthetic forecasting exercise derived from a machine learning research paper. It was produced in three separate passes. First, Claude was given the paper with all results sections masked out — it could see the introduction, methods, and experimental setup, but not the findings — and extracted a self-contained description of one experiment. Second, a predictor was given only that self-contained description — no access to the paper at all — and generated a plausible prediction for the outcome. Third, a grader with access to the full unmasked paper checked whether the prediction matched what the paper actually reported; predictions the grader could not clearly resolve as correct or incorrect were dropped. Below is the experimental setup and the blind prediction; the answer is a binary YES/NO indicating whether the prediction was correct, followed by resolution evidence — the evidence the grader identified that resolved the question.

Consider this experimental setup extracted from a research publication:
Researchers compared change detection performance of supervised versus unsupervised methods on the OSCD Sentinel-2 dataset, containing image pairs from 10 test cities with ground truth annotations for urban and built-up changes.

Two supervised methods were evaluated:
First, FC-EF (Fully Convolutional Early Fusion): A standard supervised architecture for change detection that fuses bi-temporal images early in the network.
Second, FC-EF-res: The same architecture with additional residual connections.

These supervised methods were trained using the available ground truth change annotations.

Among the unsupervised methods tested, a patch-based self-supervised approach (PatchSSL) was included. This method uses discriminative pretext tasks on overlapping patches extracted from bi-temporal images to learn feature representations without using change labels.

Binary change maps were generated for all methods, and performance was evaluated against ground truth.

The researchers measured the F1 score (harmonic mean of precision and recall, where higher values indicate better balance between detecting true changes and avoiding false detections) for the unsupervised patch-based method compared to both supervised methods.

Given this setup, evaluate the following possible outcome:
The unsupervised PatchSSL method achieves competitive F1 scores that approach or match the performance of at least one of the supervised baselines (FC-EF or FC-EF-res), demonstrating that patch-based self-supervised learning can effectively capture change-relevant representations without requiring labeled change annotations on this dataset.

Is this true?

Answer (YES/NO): YES